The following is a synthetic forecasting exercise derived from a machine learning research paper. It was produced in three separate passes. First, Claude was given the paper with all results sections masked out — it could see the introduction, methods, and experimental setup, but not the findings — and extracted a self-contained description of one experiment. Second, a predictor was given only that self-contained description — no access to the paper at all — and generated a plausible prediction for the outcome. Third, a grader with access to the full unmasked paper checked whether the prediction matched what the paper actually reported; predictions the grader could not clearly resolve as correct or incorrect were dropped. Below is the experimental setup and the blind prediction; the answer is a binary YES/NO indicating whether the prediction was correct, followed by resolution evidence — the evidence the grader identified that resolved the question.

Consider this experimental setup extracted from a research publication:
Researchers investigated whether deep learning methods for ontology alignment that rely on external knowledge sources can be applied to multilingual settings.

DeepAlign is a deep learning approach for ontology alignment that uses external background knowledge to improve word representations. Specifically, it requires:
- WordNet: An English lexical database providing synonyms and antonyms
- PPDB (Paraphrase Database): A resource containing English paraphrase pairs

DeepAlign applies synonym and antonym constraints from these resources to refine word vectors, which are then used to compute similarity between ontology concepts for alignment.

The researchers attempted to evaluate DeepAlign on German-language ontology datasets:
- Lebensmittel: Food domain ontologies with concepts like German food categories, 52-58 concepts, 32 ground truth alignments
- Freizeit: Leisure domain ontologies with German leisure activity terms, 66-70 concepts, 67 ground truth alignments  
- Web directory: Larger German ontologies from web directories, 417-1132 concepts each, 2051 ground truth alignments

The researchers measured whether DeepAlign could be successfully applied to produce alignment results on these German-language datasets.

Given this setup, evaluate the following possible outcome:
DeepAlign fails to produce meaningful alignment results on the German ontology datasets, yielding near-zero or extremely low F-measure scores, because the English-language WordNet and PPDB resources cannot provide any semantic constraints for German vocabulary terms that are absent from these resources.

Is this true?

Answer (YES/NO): NO